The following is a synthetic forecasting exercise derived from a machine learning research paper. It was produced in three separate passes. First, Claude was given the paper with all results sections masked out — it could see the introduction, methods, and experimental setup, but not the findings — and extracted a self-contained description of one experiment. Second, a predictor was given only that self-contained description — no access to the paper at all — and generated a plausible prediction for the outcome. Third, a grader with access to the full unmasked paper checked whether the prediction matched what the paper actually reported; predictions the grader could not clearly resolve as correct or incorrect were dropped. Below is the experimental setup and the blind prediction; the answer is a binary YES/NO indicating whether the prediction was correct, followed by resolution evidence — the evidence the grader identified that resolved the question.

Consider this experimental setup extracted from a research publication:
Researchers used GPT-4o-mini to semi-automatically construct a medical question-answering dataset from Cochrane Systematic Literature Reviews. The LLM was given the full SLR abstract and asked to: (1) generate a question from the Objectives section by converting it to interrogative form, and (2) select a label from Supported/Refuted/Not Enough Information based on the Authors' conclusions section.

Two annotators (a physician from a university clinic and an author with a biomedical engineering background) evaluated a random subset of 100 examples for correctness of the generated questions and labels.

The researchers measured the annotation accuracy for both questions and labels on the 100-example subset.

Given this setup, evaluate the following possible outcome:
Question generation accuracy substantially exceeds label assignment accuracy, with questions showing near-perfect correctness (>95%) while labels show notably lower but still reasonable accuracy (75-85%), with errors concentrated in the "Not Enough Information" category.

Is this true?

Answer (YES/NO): NO